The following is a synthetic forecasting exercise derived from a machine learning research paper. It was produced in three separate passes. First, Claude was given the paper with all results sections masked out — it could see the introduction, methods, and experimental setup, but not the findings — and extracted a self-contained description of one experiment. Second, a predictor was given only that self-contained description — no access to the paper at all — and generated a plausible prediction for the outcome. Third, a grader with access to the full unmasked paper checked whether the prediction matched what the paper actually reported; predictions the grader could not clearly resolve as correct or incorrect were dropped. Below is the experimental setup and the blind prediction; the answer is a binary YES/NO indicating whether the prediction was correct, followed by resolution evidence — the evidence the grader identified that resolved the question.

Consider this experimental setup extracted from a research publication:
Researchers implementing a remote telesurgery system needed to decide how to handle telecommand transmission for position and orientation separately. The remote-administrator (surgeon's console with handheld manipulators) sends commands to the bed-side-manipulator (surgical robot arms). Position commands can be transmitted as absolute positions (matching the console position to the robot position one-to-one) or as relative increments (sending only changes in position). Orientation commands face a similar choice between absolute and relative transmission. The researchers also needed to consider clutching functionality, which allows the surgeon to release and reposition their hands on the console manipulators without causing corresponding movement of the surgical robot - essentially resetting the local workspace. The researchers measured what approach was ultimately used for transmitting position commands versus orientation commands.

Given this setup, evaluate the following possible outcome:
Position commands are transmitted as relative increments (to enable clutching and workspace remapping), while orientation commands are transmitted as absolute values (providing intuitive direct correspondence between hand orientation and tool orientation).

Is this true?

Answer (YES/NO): YES